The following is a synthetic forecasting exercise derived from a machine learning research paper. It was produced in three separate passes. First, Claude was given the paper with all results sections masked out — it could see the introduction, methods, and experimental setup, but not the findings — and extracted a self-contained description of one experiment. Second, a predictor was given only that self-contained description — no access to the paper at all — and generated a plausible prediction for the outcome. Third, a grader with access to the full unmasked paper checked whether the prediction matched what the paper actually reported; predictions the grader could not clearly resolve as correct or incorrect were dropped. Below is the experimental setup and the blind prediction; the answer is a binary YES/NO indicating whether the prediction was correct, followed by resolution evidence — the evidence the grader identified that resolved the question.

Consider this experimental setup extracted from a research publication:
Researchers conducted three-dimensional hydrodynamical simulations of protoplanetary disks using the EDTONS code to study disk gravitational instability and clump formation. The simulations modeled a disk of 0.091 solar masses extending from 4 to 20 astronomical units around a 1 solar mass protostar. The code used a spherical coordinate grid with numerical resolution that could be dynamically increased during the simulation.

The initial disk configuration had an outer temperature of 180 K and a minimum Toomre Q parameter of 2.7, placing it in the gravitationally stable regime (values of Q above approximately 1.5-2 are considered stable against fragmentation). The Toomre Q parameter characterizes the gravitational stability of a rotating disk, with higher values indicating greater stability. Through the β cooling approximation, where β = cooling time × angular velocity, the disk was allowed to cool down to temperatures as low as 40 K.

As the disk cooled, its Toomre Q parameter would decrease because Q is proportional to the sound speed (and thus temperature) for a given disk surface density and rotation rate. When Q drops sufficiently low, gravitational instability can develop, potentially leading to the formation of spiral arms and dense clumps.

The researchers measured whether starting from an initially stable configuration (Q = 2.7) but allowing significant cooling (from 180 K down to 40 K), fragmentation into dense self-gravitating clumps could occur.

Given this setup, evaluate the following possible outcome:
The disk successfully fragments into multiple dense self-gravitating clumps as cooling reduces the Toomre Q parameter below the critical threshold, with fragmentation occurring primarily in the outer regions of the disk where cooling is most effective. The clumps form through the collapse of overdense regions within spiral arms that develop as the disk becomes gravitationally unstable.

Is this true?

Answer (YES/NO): YES